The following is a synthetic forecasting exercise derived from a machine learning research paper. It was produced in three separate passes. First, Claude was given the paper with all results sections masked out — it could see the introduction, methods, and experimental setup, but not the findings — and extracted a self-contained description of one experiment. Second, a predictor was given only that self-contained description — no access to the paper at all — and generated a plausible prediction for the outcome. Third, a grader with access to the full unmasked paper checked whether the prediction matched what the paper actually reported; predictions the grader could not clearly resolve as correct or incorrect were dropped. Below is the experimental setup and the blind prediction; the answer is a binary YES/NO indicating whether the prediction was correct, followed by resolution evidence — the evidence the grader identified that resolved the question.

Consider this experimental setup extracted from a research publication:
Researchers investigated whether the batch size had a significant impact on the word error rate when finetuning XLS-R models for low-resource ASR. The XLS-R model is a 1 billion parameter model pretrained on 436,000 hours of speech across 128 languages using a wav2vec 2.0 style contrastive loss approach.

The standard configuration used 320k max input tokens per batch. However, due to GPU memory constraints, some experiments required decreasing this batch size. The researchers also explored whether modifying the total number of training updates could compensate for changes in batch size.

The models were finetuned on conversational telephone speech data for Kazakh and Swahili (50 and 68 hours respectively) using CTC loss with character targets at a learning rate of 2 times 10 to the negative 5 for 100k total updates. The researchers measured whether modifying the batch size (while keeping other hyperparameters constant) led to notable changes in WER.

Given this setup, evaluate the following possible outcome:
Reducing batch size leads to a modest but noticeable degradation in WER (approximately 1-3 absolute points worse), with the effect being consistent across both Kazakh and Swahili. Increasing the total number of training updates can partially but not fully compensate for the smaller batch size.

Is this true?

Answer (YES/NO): NO